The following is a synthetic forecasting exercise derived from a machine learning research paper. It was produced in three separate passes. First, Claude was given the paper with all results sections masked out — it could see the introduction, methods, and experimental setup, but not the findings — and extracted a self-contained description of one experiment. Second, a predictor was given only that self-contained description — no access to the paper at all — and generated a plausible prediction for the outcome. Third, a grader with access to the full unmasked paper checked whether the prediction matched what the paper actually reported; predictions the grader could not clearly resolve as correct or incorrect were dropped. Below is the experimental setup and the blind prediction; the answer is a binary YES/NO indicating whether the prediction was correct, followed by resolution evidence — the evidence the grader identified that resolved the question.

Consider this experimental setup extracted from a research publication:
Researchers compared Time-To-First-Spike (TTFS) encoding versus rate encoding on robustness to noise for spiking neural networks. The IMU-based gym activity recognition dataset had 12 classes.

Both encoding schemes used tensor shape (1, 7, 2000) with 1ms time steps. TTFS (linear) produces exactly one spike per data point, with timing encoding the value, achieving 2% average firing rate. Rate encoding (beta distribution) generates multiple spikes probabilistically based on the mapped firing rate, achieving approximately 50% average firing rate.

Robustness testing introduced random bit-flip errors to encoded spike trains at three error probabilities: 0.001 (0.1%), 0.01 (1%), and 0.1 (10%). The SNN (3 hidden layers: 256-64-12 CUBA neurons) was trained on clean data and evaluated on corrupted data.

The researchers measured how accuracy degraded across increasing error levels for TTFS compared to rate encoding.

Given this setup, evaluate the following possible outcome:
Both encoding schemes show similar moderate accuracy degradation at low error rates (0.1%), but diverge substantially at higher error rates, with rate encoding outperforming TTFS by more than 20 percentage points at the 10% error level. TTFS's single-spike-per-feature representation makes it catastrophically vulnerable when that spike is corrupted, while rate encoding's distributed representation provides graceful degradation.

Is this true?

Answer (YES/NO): NO